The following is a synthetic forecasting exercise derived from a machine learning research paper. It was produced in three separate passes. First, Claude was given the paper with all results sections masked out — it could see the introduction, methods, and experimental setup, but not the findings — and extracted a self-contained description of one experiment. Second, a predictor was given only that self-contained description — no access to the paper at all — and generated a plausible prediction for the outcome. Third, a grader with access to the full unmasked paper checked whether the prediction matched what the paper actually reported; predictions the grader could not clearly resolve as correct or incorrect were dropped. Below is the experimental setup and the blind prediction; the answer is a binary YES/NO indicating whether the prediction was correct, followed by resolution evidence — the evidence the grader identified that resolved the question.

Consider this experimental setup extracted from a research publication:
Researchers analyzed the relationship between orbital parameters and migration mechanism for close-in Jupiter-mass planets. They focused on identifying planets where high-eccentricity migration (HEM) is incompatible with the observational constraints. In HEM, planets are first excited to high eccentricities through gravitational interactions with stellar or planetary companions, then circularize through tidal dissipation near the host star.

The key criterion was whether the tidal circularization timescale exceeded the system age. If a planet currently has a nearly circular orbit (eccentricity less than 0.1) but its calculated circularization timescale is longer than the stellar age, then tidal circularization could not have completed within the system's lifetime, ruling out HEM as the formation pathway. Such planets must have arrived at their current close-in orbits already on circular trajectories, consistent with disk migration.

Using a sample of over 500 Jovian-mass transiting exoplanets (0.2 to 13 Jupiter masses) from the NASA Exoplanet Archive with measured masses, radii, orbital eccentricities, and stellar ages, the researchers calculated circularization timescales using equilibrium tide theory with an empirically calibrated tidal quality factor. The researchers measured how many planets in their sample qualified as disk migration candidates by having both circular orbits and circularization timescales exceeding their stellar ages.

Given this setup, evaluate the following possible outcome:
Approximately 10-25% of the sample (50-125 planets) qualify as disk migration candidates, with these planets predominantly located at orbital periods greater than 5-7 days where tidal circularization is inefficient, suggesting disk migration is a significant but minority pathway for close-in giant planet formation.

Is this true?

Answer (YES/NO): NO